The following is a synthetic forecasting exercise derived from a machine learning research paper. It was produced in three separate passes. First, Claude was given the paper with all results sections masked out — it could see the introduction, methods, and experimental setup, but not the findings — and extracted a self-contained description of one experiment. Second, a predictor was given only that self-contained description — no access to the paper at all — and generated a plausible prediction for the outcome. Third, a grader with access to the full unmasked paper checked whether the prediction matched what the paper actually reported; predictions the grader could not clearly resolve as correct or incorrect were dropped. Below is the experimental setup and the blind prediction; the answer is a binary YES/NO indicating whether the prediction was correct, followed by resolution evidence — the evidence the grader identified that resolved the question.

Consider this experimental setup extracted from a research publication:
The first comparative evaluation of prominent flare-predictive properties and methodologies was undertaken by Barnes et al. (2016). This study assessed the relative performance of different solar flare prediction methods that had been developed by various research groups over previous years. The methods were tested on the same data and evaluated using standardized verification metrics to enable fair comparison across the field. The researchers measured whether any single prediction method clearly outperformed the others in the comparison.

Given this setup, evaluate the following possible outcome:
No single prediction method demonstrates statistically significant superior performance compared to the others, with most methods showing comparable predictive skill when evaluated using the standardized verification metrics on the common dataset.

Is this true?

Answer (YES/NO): YES